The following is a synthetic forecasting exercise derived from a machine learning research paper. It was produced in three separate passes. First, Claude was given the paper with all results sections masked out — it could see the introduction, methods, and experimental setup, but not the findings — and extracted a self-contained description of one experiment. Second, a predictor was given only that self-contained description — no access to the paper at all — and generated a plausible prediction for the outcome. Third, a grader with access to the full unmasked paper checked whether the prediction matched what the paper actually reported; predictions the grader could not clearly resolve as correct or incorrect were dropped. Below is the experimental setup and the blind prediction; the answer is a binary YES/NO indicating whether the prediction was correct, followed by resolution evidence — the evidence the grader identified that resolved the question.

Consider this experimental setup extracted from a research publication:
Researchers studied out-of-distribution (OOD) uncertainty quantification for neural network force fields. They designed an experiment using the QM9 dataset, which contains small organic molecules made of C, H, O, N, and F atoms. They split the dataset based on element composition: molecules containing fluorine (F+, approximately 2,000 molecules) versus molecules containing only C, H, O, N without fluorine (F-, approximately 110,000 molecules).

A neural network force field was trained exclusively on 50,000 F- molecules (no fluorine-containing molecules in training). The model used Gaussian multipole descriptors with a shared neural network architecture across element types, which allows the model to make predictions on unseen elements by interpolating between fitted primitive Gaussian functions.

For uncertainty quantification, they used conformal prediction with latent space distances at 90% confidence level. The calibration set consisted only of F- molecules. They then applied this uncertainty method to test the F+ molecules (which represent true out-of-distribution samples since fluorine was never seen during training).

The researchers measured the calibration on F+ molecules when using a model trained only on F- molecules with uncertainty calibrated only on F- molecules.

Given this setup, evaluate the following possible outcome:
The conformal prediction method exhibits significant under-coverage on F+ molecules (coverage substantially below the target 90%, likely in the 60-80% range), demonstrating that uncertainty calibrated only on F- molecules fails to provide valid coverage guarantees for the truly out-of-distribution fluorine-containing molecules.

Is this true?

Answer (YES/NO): NO